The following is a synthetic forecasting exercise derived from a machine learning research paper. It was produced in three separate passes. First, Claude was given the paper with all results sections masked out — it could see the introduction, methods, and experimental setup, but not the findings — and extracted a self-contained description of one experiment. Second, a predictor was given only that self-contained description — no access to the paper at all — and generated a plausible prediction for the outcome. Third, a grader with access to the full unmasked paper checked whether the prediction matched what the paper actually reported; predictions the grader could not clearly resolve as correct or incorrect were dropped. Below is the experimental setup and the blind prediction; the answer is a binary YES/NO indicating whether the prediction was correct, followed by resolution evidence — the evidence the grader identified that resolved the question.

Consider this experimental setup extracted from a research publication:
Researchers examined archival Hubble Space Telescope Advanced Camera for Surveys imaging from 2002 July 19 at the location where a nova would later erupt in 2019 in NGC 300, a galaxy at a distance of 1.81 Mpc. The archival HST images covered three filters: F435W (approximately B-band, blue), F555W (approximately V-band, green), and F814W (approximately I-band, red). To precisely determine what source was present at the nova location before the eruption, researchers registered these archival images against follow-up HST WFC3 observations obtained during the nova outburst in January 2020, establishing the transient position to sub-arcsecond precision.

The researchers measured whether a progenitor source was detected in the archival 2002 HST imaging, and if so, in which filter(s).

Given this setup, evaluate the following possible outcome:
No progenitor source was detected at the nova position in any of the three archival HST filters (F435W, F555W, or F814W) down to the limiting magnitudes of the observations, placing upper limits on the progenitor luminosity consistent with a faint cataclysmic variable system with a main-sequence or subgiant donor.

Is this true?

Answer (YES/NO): NO